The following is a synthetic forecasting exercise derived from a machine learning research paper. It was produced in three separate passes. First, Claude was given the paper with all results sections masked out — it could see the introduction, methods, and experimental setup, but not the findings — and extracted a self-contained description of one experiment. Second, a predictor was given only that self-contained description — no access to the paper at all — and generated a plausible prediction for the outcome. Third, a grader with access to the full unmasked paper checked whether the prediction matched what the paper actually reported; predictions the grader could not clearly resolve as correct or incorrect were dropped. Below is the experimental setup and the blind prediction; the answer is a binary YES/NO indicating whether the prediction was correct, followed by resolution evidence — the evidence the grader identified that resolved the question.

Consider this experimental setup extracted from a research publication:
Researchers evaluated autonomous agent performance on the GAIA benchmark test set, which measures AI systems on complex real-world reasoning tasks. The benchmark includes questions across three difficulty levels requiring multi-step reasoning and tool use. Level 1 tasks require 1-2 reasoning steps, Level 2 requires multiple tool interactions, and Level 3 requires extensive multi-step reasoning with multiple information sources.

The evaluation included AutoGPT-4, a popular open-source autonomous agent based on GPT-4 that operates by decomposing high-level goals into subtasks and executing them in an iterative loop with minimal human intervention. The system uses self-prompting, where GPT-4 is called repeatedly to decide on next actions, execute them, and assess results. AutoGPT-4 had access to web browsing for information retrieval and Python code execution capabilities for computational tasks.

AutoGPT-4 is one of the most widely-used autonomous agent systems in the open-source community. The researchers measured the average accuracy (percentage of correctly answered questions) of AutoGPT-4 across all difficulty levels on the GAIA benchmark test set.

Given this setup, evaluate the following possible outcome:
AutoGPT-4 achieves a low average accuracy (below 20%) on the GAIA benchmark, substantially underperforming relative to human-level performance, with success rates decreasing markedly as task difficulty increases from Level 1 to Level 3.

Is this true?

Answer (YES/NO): YES